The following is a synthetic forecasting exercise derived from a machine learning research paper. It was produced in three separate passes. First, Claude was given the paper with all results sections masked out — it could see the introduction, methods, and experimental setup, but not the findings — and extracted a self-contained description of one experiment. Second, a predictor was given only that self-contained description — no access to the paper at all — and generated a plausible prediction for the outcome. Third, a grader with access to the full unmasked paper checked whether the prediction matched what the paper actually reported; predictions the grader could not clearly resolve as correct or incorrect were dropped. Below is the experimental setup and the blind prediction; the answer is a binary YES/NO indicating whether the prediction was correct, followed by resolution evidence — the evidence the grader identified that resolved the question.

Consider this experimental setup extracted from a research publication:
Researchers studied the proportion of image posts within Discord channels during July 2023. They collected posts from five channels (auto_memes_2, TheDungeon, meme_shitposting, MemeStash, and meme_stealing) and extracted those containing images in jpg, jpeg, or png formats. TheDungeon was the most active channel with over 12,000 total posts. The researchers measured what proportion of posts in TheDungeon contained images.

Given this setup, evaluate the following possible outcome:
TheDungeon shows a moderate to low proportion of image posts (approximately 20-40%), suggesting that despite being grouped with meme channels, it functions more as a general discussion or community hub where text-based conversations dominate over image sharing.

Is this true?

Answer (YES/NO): NO